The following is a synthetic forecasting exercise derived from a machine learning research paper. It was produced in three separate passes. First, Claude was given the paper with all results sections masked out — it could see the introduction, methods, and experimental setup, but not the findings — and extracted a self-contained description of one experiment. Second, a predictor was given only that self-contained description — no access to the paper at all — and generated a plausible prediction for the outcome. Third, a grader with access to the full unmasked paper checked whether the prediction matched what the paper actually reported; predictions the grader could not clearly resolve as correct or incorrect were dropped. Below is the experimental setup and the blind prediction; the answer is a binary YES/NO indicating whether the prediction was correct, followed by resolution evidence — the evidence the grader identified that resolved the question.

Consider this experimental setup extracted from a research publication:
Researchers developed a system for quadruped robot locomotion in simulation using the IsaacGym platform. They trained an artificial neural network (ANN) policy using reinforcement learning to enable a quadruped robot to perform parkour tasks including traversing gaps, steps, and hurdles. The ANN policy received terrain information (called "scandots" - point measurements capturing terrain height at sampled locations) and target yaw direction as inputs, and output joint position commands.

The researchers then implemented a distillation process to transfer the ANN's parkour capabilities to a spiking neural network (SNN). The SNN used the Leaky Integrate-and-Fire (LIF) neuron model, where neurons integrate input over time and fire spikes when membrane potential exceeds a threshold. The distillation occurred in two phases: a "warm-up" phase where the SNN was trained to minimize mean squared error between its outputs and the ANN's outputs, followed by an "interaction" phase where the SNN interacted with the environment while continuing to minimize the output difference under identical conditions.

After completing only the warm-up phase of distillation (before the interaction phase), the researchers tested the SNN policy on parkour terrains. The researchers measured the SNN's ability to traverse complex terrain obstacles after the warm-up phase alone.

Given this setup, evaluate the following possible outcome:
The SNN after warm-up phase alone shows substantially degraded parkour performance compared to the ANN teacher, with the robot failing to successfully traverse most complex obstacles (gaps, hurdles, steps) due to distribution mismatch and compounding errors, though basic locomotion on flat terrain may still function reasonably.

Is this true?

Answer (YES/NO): YES